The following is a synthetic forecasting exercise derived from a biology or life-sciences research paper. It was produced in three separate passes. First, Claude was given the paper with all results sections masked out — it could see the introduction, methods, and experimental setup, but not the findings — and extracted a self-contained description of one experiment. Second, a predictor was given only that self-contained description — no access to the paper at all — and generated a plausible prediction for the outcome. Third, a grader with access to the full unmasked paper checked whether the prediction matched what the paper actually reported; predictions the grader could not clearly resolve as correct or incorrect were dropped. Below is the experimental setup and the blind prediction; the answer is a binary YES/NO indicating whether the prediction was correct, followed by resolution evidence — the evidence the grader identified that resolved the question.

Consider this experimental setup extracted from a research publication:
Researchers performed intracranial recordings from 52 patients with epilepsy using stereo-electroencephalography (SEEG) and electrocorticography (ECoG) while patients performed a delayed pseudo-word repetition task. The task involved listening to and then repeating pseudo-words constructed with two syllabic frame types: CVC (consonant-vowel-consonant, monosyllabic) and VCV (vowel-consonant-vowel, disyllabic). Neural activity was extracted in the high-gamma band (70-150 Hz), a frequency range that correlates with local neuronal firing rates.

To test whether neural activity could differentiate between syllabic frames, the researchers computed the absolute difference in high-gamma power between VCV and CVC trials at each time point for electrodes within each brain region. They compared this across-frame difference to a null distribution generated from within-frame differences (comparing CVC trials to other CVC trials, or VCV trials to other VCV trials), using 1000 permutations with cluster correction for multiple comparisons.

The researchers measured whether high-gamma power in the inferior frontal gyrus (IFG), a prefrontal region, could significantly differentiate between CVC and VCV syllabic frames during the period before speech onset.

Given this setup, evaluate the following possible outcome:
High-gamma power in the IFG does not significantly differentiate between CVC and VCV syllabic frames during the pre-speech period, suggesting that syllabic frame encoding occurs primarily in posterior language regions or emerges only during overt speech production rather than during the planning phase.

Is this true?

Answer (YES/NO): NO